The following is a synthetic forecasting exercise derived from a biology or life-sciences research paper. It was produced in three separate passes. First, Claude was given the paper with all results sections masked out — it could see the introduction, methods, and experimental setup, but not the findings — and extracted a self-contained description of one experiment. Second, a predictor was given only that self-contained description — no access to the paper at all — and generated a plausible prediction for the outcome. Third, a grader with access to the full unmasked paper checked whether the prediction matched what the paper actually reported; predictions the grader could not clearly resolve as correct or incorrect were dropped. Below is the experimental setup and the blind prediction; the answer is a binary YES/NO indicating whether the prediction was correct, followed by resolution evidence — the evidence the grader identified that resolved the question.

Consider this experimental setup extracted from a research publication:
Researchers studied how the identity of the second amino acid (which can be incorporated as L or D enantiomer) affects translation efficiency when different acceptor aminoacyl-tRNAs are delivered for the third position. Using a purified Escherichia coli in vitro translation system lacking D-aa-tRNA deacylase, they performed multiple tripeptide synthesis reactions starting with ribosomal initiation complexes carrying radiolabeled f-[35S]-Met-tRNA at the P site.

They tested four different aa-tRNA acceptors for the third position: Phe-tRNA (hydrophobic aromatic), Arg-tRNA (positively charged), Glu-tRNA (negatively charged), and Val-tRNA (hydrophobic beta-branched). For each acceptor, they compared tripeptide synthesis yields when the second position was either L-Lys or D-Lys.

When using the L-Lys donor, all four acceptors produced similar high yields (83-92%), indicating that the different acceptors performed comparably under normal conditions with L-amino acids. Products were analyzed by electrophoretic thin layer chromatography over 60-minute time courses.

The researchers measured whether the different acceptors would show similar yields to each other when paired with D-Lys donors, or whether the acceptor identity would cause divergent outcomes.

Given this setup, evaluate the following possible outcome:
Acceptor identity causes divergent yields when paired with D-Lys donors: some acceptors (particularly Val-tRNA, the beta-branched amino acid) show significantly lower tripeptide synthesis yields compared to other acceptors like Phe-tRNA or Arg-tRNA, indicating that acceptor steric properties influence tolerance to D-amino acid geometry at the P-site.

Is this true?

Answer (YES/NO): NO